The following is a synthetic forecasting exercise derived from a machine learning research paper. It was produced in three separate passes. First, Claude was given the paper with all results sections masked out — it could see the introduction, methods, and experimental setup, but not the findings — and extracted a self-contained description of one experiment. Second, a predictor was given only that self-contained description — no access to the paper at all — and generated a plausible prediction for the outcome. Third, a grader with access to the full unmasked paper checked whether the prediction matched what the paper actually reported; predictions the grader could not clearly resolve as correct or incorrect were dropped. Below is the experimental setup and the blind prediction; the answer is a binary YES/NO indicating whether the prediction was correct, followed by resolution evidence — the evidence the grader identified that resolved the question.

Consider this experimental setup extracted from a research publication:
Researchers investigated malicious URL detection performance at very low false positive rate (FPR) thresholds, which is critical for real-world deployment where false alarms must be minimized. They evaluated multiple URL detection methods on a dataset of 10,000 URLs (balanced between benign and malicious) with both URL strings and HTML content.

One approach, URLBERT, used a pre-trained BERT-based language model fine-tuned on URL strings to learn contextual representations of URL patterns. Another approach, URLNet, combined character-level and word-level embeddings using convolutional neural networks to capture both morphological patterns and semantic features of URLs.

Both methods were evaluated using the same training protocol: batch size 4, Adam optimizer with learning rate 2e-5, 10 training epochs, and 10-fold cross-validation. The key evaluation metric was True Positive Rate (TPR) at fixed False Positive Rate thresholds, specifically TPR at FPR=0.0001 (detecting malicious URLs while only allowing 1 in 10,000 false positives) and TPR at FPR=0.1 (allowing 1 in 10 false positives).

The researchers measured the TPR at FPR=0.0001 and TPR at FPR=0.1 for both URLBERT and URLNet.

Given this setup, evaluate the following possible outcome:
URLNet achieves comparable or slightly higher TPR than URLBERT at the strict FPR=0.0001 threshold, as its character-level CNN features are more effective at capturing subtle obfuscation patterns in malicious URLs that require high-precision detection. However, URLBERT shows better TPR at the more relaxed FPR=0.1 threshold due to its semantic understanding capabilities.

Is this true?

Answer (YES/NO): NO